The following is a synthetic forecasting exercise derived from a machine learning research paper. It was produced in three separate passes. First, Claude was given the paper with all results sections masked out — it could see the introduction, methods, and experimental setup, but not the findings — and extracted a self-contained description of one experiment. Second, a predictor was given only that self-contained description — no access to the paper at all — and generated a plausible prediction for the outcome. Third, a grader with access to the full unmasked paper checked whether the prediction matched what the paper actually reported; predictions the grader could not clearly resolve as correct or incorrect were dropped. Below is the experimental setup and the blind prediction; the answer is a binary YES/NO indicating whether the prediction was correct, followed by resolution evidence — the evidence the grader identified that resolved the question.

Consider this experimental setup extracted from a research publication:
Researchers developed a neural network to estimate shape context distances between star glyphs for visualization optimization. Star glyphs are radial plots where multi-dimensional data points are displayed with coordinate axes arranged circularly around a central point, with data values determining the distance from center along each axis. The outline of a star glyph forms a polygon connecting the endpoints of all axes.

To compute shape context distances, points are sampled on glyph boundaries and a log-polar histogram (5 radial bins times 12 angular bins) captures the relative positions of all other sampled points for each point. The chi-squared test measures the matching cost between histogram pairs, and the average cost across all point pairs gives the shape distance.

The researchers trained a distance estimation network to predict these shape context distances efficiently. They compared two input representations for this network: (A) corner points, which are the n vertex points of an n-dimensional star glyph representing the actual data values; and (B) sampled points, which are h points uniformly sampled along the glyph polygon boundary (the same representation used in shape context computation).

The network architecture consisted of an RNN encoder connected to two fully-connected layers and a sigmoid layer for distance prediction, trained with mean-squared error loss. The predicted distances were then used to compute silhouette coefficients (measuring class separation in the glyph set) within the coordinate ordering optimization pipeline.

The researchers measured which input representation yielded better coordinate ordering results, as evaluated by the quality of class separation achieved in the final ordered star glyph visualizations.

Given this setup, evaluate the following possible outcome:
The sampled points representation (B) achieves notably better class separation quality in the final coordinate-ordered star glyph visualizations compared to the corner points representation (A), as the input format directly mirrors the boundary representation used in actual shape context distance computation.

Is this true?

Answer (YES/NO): YES